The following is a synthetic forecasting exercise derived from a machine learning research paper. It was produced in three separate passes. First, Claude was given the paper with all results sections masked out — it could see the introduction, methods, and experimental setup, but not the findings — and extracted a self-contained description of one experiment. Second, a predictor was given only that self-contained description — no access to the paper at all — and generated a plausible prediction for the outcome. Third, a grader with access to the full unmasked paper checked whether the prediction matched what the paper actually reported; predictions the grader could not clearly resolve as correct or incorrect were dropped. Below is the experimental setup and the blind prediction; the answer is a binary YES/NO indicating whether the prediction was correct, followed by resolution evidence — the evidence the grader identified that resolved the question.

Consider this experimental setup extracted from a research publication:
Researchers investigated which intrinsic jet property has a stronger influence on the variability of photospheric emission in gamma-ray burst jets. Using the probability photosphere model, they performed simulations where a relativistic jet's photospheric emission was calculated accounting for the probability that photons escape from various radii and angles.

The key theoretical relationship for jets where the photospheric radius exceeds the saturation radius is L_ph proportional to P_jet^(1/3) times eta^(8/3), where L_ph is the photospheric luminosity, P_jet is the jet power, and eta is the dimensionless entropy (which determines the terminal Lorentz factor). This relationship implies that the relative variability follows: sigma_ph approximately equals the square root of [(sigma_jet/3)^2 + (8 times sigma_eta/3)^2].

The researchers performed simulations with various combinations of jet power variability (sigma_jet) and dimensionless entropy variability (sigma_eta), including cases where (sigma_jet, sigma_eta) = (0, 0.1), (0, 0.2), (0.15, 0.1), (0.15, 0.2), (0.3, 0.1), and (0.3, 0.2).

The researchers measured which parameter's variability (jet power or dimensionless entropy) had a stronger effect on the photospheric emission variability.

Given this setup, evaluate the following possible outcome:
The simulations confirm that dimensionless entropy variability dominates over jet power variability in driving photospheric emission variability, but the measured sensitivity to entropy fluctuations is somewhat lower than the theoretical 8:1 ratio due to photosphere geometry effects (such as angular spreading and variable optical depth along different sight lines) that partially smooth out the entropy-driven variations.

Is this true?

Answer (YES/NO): NO